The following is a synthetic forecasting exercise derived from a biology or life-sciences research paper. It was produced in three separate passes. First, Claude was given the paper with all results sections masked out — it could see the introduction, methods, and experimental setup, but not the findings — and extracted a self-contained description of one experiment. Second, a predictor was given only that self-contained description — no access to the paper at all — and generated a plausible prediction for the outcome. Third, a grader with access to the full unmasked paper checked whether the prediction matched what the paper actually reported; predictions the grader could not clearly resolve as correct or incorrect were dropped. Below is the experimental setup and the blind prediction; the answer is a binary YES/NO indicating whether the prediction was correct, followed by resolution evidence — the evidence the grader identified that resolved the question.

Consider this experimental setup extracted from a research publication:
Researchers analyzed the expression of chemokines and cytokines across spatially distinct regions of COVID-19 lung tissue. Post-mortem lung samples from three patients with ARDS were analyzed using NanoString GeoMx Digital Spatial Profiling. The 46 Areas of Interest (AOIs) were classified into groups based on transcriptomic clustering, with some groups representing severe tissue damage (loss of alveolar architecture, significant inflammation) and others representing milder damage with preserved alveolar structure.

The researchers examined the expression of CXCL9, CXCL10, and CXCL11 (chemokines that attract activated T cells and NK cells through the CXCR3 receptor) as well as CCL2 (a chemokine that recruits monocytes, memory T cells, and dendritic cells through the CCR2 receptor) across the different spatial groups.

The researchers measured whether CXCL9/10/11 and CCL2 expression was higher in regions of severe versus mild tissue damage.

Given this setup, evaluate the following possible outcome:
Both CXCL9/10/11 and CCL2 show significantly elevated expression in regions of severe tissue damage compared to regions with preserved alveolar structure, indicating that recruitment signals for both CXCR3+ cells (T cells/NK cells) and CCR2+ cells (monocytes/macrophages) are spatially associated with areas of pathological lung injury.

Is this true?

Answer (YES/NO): YES